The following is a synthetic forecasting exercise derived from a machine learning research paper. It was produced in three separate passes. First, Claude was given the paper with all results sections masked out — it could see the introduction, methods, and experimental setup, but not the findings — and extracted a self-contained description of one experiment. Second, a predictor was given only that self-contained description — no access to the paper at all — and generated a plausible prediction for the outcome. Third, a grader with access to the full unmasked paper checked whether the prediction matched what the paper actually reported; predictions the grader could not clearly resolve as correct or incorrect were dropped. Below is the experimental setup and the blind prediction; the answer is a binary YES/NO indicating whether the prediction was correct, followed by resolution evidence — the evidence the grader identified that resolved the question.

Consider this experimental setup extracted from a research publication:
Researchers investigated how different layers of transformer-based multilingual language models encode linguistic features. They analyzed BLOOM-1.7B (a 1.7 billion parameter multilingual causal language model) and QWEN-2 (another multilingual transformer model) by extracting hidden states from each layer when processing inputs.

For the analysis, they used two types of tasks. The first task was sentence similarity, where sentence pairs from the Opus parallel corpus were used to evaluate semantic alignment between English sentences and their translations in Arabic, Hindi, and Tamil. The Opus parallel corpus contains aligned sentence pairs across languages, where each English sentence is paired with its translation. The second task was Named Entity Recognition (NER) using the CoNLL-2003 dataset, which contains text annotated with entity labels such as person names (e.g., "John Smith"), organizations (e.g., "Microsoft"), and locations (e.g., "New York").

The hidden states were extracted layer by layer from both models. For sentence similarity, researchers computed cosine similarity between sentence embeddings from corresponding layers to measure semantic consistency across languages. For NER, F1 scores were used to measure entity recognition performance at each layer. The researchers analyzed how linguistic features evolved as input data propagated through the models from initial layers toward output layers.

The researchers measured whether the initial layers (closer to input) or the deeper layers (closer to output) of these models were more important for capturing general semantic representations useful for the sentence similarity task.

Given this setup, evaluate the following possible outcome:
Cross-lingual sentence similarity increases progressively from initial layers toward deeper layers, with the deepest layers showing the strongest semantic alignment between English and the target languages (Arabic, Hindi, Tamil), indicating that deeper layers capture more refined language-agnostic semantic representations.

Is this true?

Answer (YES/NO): NO